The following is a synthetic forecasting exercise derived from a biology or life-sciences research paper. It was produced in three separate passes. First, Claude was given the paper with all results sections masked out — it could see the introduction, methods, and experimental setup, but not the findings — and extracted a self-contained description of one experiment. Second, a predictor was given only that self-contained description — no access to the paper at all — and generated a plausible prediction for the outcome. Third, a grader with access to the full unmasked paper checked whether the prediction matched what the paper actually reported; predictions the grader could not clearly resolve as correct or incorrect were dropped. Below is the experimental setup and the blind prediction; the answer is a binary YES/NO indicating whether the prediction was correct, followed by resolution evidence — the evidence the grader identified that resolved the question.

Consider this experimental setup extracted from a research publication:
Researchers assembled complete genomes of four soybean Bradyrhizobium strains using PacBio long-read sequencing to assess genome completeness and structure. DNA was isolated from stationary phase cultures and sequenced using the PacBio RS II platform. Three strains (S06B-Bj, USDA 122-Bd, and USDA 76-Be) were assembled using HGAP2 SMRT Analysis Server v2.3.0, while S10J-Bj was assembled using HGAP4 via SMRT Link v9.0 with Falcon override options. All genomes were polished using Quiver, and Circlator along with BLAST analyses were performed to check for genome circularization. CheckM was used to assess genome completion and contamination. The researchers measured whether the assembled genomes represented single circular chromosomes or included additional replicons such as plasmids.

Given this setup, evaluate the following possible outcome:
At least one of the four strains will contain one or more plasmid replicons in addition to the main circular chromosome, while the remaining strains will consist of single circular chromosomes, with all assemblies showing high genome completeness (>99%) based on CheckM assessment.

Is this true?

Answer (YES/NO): YES